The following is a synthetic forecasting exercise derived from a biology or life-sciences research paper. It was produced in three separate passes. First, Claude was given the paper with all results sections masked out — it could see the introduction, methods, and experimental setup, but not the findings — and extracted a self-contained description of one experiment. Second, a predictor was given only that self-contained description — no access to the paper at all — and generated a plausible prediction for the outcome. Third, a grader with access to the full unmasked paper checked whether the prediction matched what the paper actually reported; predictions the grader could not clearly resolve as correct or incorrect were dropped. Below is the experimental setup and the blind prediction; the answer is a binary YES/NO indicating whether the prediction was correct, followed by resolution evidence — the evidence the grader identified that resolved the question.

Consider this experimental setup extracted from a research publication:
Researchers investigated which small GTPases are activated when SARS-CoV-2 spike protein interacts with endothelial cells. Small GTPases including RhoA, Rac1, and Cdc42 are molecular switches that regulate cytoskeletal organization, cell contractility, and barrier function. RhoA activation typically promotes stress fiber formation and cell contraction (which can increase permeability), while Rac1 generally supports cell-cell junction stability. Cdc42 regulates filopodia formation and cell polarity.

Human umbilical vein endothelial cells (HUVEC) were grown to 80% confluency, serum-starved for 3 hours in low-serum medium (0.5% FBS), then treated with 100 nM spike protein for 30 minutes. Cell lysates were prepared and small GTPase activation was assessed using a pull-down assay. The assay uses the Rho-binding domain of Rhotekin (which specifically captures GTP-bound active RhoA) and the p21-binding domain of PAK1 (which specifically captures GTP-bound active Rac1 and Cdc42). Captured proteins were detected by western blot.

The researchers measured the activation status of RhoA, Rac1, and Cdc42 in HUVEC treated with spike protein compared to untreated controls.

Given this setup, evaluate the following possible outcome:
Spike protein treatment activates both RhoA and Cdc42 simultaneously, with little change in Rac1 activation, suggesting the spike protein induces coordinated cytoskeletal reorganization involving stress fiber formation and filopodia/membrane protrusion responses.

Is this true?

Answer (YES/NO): NO